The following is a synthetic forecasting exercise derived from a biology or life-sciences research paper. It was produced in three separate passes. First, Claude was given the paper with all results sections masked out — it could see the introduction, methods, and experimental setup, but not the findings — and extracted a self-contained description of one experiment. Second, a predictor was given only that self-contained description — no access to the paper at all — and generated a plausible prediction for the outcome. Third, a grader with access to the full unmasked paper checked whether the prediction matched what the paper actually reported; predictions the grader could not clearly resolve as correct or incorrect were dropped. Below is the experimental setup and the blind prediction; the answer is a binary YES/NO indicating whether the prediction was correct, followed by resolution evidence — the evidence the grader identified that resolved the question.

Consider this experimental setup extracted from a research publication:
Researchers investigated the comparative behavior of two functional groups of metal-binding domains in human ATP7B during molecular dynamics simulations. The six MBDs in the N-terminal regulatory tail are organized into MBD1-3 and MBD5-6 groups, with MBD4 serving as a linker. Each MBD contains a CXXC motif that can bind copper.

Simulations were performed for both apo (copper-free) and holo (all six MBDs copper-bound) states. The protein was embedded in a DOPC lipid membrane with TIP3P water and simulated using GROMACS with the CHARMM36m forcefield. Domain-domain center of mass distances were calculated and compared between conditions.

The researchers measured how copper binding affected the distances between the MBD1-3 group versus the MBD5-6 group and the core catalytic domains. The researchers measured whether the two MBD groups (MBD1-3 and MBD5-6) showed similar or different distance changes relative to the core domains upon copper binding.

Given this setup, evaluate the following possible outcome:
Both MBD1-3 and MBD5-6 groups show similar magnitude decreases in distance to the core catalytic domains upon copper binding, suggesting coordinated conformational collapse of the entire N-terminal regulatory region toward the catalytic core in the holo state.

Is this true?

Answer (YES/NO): NO